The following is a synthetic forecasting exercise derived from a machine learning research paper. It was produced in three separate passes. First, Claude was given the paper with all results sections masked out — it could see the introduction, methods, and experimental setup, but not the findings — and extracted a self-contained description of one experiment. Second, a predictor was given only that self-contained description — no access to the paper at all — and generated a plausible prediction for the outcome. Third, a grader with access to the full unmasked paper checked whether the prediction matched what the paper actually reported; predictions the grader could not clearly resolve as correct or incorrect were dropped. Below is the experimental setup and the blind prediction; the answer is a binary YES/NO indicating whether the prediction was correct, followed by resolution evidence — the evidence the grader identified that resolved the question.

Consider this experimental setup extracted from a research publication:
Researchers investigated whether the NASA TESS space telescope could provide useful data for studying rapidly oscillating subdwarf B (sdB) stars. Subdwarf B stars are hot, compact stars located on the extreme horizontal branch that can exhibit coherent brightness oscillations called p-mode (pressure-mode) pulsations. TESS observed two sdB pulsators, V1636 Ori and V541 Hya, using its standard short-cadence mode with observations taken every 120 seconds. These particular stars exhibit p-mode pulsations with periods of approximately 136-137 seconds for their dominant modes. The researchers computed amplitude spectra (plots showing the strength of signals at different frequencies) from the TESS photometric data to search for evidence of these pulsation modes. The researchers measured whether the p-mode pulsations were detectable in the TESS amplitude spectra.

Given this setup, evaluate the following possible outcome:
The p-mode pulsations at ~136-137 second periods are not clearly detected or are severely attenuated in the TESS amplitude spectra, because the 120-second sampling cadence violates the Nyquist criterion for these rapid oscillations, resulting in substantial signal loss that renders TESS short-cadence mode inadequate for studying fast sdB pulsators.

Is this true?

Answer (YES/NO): YES